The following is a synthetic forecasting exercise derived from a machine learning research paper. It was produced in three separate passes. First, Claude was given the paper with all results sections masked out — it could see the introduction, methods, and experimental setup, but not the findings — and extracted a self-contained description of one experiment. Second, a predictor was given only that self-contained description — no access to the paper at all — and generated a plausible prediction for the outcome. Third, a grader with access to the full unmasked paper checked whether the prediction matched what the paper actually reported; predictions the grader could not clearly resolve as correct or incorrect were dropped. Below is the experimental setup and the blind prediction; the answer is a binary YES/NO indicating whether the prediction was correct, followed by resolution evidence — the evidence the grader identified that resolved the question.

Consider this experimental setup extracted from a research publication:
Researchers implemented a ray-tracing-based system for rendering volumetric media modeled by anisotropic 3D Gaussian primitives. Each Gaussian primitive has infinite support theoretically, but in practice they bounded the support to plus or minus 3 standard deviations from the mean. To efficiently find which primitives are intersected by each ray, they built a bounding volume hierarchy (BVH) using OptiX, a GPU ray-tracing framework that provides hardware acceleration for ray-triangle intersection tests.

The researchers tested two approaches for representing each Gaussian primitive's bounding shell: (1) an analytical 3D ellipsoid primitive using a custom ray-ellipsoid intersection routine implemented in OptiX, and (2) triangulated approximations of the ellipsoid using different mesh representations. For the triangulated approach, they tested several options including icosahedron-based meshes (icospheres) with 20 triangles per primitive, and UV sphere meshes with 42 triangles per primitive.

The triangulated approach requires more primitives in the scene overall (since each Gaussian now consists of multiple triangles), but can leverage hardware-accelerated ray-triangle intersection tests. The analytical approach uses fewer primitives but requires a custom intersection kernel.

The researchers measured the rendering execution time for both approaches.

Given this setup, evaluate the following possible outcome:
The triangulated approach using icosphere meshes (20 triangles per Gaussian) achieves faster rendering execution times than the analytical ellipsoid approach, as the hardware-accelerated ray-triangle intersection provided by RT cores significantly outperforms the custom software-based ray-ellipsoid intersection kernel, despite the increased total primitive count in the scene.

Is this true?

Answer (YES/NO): YES